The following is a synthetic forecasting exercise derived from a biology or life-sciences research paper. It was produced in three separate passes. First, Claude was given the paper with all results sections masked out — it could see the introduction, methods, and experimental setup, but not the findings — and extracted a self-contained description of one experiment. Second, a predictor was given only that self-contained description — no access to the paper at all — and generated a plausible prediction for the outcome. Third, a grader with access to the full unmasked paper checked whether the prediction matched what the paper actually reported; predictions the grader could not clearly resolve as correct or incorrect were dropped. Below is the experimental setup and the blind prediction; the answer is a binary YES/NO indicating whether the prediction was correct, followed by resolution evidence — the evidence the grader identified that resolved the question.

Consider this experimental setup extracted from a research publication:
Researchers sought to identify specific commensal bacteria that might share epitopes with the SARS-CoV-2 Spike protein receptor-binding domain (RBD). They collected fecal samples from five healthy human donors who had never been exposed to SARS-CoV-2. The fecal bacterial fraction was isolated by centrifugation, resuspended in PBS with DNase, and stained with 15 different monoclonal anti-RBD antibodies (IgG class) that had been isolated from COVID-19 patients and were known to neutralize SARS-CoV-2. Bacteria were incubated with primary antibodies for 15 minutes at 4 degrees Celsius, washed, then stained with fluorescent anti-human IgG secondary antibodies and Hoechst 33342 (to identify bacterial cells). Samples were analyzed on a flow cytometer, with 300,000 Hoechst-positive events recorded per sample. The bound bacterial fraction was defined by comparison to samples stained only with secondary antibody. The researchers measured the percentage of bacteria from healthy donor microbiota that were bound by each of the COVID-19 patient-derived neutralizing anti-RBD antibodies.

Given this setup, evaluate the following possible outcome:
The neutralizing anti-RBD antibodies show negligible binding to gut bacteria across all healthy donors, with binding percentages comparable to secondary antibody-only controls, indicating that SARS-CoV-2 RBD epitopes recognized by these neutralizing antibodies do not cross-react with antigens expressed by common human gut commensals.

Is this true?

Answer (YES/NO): NO